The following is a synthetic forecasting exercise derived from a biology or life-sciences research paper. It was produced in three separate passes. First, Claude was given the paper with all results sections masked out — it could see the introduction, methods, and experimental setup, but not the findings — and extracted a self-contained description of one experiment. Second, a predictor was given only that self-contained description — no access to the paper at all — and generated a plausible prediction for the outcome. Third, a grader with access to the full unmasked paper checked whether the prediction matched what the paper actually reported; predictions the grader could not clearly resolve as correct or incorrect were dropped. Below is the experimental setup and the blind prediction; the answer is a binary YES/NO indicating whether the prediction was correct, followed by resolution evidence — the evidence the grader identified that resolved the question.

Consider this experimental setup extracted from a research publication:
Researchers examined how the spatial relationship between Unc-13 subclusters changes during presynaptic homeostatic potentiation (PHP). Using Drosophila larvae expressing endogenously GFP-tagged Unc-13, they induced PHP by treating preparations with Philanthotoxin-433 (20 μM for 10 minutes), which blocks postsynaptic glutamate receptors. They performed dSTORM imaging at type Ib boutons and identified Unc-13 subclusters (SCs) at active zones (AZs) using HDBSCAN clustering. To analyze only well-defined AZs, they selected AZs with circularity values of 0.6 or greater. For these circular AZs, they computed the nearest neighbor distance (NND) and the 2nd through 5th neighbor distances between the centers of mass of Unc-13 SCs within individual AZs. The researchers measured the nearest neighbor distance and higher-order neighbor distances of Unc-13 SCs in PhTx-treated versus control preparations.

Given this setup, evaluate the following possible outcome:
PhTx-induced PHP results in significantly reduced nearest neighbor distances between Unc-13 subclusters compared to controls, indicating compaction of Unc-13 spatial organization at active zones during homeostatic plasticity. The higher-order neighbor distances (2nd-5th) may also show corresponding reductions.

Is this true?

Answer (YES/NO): NO